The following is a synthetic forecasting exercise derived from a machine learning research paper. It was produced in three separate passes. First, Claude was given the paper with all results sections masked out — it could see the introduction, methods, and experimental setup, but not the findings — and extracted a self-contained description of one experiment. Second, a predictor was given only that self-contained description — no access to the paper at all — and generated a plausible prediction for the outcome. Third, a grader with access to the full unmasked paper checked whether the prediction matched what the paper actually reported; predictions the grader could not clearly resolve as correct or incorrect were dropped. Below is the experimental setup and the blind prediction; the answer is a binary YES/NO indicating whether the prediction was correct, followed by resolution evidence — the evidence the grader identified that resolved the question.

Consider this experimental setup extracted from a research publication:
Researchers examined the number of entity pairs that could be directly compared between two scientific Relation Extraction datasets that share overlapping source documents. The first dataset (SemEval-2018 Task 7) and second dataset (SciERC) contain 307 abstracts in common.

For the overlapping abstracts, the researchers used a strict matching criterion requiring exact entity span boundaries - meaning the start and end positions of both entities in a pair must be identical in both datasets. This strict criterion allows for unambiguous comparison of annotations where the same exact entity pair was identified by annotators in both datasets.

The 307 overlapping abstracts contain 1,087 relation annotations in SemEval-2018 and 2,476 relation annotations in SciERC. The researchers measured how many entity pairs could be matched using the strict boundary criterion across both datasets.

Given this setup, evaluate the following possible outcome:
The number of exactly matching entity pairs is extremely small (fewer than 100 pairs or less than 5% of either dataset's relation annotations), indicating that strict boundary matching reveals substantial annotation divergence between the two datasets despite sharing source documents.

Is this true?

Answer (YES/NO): NO